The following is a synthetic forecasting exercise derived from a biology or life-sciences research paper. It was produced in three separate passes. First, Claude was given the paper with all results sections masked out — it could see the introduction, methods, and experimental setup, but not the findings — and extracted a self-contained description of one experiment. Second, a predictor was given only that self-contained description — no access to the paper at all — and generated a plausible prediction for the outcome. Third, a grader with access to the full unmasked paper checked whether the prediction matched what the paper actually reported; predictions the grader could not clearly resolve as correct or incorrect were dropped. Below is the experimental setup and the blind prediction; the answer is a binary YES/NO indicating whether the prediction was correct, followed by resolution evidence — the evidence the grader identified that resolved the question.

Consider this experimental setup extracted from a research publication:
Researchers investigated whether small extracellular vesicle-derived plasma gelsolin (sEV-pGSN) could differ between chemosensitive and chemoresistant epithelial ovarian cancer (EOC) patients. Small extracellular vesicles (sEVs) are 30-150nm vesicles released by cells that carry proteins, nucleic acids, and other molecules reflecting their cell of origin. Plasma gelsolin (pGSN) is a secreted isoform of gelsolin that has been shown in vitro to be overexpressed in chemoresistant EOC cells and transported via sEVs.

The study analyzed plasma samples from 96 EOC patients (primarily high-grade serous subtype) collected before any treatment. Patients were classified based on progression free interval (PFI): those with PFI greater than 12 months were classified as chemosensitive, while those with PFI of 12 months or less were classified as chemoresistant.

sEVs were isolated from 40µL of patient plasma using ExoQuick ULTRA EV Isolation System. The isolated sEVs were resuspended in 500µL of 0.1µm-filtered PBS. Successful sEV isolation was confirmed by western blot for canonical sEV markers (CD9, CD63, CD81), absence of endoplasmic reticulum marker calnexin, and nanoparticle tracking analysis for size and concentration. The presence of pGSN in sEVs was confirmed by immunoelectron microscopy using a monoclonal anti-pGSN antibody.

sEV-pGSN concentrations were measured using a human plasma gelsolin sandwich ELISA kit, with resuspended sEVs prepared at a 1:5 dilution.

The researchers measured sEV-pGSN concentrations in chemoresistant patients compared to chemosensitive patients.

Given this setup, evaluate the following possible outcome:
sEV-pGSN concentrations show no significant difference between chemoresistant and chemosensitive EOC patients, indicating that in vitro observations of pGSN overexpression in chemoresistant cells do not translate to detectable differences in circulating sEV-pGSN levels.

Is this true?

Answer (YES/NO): NO